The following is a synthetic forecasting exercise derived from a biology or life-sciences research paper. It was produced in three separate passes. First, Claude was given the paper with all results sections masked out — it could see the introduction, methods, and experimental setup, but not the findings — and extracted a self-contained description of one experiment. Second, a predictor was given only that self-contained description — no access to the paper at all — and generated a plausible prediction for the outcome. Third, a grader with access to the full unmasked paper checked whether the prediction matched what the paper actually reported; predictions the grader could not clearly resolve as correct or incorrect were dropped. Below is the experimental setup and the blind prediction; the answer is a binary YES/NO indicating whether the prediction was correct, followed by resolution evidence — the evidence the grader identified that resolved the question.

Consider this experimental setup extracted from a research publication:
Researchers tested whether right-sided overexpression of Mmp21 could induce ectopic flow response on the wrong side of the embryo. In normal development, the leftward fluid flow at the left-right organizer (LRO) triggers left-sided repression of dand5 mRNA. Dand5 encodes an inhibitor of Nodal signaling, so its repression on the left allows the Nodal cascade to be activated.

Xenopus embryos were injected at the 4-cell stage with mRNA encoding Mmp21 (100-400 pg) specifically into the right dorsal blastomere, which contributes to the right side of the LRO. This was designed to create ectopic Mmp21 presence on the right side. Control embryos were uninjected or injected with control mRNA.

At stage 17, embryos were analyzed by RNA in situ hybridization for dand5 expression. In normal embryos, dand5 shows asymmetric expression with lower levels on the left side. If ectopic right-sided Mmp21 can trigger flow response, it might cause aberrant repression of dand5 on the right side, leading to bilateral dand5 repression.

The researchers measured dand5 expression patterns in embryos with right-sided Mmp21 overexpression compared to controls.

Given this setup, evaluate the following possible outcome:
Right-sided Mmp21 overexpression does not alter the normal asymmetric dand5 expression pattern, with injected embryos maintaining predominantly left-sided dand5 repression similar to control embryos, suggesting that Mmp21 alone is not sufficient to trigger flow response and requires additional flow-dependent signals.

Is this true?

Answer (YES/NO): NO